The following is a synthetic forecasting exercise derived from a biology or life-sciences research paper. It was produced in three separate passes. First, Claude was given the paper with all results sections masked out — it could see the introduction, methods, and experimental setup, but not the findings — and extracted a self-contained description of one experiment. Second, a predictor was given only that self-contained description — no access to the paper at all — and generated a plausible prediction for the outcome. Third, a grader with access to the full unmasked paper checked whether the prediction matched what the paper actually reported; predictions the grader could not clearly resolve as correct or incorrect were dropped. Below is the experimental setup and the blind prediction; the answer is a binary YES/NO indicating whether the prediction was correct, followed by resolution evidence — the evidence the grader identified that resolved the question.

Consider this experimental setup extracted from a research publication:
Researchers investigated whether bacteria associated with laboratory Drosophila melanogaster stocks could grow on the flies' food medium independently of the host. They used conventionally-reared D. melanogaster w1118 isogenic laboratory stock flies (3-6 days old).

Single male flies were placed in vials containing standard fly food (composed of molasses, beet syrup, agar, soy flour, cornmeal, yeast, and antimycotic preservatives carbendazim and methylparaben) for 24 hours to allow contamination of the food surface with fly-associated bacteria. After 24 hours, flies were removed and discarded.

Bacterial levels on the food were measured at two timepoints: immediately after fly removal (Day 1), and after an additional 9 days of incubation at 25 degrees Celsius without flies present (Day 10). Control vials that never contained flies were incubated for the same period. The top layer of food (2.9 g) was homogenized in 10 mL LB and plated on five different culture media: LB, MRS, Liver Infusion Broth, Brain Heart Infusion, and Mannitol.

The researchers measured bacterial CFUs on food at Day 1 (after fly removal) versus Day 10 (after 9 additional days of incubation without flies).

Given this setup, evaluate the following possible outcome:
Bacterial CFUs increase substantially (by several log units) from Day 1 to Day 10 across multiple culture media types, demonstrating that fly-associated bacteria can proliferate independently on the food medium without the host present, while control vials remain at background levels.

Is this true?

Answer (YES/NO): YES